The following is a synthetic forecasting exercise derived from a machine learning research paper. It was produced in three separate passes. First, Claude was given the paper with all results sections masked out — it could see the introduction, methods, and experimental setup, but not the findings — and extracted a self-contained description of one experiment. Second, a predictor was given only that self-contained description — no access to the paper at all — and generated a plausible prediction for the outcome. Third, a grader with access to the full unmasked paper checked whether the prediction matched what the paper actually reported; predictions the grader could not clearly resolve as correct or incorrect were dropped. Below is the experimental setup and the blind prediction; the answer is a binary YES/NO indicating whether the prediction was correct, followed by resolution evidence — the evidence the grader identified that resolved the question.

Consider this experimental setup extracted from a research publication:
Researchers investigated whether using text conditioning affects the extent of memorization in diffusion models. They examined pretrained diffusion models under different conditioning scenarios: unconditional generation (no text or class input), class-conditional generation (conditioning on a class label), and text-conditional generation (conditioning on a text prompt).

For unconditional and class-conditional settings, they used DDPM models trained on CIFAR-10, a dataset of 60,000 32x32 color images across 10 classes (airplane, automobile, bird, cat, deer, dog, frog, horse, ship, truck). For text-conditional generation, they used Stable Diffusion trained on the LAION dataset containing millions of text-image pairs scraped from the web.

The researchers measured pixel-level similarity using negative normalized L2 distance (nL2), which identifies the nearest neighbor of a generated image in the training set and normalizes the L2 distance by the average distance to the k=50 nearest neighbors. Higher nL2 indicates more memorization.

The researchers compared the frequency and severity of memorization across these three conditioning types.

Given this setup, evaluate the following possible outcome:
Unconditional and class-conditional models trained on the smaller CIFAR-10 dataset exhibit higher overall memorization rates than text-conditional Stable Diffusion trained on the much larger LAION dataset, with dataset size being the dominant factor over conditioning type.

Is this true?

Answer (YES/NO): NO